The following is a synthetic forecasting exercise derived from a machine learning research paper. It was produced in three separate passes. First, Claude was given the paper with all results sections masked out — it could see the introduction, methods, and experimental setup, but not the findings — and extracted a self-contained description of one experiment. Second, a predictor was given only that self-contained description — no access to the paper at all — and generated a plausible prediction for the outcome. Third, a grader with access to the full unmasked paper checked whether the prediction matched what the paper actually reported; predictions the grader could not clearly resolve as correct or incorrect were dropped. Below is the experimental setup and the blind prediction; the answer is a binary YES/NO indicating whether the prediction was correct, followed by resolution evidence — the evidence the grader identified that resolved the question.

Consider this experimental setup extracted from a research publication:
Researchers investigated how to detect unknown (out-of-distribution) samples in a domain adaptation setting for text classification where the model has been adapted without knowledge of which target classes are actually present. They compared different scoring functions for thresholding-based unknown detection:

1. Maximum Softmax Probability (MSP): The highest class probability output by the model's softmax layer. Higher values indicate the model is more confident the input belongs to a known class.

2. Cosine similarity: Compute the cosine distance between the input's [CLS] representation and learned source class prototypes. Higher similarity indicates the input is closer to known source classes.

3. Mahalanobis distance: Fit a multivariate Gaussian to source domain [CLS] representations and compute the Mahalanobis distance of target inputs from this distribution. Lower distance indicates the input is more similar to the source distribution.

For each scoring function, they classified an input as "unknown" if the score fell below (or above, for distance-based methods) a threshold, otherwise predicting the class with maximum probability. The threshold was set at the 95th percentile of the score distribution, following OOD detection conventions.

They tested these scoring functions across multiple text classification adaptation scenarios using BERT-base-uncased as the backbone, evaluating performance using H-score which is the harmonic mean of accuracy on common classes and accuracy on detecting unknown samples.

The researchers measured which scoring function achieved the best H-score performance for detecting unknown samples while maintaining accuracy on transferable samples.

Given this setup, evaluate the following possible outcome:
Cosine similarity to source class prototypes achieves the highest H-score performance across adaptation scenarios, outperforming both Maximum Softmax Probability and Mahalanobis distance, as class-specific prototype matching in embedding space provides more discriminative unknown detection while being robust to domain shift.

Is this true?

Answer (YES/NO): NO